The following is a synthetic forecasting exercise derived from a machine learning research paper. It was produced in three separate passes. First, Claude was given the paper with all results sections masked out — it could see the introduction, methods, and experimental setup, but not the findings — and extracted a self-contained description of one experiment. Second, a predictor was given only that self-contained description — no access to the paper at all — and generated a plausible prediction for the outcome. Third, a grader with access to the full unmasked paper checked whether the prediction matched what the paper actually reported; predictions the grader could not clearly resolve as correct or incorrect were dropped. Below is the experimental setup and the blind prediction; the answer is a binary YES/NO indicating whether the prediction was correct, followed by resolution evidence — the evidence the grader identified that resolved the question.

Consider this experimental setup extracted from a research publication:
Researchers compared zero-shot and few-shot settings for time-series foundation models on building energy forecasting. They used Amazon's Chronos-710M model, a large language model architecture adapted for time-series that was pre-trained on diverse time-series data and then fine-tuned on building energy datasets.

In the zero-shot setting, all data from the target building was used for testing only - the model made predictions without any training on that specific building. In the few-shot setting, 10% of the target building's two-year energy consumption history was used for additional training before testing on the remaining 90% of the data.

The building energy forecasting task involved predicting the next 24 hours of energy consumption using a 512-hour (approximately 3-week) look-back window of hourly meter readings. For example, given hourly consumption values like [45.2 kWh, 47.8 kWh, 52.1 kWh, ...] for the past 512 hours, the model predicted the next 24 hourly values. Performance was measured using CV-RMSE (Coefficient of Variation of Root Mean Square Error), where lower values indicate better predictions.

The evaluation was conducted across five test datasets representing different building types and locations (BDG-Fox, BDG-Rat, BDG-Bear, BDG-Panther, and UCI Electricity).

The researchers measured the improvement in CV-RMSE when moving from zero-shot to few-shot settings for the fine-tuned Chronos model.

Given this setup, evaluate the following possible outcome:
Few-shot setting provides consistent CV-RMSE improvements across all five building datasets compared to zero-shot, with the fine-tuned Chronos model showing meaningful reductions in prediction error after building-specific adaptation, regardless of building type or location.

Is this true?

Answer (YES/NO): NO